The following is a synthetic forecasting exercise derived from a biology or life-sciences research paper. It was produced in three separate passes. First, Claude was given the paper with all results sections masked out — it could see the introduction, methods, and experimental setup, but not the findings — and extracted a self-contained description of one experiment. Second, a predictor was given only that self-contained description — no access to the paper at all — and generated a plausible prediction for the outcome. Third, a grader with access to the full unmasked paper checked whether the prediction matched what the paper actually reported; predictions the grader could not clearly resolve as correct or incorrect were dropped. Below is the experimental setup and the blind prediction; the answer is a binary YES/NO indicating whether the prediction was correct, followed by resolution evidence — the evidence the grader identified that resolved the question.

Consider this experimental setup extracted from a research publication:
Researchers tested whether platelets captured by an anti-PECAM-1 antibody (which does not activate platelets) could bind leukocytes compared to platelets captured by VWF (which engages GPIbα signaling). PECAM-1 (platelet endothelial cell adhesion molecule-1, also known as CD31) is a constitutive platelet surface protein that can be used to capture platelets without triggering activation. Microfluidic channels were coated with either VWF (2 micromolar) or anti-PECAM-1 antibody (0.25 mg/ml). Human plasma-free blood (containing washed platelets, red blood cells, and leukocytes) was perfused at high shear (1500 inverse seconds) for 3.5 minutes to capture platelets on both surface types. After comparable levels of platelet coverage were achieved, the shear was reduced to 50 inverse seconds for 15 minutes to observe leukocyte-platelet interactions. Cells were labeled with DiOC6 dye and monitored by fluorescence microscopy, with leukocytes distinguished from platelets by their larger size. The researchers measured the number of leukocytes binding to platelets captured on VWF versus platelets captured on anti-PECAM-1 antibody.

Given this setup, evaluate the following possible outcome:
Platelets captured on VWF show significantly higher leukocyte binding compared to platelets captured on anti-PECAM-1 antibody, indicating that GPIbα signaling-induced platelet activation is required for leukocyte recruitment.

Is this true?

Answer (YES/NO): YES